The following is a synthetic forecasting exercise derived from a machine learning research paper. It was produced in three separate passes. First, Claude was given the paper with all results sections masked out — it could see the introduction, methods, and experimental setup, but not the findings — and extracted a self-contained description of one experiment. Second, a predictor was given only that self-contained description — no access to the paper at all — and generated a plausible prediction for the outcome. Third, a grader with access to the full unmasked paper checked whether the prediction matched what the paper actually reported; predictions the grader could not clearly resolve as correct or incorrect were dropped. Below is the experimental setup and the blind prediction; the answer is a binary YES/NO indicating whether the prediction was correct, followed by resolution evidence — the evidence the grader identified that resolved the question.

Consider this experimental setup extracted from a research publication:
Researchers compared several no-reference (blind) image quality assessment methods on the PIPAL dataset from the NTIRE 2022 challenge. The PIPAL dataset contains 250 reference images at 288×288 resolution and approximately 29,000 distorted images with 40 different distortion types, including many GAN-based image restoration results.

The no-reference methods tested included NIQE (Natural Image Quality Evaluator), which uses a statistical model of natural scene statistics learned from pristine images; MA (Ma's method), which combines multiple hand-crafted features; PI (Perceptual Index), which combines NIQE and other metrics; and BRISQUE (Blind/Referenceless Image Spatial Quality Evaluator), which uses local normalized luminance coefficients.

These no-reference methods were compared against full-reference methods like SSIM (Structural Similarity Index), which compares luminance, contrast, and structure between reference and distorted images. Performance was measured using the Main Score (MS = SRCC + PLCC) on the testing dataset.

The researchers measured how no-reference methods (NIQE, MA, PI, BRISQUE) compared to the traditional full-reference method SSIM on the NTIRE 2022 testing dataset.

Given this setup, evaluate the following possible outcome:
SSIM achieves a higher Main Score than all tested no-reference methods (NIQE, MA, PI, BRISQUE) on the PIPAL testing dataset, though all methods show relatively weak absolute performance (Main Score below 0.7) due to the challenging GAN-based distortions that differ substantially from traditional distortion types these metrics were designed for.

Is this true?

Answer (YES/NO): NO